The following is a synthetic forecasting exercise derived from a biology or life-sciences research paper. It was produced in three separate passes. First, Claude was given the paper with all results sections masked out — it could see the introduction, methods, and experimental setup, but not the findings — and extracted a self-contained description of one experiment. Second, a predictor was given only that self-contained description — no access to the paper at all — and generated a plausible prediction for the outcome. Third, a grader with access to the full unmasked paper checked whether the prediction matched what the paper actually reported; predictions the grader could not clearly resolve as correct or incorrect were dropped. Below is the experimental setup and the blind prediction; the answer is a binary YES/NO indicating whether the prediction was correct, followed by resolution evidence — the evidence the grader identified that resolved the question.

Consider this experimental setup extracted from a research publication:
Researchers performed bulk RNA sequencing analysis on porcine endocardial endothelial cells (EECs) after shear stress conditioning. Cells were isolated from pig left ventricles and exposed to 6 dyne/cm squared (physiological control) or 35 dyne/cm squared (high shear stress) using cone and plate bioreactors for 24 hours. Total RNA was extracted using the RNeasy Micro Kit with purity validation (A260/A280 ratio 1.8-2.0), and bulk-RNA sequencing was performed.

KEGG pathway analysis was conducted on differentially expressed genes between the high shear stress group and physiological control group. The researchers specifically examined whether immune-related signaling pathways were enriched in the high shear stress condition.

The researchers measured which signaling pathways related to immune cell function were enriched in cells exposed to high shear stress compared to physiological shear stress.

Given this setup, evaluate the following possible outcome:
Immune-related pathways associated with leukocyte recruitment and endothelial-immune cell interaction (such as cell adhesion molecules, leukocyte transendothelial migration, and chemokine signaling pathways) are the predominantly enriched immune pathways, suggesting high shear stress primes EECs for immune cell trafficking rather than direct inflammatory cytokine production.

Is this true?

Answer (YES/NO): NO